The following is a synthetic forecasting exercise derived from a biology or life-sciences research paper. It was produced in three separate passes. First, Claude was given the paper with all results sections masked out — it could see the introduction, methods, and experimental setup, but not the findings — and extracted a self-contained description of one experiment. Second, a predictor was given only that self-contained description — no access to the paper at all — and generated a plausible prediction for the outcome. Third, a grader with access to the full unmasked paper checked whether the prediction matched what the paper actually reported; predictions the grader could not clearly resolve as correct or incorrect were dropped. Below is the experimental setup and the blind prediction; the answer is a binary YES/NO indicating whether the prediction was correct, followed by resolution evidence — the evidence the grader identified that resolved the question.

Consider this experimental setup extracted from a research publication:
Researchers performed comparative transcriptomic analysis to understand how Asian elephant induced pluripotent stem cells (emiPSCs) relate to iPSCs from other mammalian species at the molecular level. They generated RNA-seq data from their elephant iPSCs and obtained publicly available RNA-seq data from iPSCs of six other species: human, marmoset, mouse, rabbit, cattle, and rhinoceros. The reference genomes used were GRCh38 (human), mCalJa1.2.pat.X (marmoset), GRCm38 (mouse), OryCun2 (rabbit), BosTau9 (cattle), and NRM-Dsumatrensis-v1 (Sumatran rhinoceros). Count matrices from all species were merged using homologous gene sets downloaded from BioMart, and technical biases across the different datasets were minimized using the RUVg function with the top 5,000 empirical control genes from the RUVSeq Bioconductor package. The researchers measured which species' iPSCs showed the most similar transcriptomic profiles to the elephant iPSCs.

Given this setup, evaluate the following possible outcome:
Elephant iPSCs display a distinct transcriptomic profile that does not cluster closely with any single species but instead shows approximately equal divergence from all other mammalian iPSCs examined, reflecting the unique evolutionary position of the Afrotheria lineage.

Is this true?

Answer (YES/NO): NO